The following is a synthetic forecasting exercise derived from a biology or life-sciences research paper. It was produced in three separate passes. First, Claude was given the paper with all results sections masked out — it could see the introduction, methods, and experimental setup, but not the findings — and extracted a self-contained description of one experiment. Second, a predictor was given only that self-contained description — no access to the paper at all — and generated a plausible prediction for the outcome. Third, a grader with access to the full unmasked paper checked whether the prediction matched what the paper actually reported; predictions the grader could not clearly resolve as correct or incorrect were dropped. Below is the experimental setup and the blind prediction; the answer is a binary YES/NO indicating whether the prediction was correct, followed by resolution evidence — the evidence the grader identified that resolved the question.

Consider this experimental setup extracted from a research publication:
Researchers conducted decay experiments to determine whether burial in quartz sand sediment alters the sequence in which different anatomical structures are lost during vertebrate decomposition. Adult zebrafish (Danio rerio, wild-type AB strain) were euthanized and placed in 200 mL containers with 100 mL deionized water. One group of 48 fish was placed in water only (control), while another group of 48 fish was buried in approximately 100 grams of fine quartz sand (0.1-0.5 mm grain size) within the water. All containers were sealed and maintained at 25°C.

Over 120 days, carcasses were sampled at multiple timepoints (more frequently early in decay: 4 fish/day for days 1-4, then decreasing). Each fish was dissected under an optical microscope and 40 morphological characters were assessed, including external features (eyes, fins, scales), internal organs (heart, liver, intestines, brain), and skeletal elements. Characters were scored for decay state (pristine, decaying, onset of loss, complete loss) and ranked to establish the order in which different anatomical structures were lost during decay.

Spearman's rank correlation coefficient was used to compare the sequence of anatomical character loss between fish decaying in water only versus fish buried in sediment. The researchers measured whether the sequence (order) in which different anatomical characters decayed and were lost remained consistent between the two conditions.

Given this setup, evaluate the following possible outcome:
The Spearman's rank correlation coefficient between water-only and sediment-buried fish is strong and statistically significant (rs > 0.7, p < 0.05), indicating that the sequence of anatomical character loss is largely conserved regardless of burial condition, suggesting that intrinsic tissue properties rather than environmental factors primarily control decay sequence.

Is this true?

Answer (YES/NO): YES